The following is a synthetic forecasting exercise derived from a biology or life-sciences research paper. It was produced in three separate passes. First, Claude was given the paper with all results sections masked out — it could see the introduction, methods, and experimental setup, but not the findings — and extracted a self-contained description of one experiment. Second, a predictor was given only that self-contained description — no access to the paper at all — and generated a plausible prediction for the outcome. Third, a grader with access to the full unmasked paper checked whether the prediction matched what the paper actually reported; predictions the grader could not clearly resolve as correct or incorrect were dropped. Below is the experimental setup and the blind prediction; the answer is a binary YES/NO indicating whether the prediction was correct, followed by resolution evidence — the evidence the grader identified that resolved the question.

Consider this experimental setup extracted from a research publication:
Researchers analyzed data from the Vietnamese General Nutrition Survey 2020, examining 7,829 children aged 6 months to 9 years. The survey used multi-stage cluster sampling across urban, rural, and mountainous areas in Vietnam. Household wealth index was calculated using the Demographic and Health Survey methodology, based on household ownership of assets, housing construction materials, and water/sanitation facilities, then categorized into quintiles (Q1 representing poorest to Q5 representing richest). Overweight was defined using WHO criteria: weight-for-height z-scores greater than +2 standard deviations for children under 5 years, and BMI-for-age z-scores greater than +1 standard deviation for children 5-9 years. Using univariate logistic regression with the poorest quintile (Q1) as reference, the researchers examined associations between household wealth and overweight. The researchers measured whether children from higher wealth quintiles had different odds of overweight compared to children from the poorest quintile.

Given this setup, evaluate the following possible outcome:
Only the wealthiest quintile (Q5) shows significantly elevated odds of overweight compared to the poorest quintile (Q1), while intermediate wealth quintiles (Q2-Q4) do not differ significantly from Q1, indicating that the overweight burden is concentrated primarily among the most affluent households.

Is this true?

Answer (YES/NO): NO